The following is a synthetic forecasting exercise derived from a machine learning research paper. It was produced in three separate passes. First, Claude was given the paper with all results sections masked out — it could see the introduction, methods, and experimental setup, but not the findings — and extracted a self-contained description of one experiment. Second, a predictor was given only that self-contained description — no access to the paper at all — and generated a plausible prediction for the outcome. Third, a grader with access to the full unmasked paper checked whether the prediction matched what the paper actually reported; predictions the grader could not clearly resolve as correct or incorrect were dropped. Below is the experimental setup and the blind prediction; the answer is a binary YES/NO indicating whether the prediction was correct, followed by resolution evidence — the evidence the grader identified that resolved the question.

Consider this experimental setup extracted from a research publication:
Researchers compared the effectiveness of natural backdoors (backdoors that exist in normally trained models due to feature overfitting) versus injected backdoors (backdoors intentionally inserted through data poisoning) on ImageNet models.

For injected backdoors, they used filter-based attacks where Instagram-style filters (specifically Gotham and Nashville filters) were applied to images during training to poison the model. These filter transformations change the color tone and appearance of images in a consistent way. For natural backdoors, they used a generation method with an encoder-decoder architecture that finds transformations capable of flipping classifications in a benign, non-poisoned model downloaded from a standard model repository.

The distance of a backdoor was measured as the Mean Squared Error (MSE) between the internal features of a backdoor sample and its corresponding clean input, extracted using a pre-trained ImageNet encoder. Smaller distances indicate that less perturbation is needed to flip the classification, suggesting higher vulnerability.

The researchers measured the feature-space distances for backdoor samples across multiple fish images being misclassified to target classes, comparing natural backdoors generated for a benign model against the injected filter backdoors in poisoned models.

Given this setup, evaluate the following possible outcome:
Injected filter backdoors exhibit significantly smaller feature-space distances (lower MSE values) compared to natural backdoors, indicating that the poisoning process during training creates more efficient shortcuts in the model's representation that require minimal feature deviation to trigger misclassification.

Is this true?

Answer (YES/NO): NO